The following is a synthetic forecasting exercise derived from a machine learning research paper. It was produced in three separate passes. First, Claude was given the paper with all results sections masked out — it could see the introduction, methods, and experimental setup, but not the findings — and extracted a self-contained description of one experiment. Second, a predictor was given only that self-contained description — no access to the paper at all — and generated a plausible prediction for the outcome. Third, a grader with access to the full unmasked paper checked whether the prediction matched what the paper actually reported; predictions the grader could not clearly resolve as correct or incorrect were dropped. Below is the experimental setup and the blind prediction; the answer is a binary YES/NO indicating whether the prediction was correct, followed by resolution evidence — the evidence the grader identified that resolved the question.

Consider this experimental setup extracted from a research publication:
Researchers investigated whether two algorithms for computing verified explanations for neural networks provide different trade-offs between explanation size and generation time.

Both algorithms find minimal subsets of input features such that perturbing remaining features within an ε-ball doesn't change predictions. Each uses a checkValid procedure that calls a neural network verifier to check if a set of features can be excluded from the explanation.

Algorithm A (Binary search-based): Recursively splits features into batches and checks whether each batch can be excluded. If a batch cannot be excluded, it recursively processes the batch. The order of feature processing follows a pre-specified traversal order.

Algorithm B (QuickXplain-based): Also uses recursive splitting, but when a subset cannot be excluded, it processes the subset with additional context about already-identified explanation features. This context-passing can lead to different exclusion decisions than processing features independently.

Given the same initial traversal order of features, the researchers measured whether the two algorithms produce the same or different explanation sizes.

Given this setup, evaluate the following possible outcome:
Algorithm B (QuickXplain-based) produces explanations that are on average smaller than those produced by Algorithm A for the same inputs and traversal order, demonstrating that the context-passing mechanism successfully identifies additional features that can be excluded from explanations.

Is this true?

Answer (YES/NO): YES